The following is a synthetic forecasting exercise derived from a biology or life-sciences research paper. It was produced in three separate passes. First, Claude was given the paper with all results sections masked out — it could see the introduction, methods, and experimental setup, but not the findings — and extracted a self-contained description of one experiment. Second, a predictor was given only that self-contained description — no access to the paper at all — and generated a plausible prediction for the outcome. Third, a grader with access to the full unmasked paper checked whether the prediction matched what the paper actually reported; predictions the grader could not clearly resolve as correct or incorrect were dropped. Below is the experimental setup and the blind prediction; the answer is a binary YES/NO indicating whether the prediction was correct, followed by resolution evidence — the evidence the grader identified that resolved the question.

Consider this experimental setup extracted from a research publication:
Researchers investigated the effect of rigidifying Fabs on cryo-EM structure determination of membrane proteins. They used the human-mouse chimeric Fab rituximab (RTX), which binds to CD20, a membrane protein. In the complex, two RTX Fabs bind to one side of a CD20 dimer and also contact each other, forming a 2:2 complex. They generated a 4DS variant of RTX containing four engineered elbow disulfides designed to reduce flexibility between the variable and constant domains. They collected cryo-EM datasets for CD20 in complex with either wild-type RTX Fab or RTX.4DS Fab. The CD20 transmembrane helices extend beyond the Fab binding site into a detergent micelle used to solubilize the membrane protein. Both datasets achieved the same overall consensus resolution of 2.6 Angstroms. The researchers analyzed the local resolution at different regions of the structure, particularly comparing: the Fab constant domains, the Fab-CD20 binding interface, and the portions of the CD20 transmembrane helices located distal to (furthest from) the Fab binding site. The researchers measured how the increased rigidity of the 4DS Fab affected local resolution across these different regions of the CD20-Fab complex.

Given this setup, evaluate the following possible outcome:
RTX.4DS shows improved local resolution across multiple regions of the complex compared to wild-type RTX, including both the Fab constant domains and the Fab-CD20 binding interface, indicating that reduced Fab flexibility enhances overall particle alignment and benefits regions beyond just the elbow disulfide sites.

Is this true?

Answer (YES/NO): NO